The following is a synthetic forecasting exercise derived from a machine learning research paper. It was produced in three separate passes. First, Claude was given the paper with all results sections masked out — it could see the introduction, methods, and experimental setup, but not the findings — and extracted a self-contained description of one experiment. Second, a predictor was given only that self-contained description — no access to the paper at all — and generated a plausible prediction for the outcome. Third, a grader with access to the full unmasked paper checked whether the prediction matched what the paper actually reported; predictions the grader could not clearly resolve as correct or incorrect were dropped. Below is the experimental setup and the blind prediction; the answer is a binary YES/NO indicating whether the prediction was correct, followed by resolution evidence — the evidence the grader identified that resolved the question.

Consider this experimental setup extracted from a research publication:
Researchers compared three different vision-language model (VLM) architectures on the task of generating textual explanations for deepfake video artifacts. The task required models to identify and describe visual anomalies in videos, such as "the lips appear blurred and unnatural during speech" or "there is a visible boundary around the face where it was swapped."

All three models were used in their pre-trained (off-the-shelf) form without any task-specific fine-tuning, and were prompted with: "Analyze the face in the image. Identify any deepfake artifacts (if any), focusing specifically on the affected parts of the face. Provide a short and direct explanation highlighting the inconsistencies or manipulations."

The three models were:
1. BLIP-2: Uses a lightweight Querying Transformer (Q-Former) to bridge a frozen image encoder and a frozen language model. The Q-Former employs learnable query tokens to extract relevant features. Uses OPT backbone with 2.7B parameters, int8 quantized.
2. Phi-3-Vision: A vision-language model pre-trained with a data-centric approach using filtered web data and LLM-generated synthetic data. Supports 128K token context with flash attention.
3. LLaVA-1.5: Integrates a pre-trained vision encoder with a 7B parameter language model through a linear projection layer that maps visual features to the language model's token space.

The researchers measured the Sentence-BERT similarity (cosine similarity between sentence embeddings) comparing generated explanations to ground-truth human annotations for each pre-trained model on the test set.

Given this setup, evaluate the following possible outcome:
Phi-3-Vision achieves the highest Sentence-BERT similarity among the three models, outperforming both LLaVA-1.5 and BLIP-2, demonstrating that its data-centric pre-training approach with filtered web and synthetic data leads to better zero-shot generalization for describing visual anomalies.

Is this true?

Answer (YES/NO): NO